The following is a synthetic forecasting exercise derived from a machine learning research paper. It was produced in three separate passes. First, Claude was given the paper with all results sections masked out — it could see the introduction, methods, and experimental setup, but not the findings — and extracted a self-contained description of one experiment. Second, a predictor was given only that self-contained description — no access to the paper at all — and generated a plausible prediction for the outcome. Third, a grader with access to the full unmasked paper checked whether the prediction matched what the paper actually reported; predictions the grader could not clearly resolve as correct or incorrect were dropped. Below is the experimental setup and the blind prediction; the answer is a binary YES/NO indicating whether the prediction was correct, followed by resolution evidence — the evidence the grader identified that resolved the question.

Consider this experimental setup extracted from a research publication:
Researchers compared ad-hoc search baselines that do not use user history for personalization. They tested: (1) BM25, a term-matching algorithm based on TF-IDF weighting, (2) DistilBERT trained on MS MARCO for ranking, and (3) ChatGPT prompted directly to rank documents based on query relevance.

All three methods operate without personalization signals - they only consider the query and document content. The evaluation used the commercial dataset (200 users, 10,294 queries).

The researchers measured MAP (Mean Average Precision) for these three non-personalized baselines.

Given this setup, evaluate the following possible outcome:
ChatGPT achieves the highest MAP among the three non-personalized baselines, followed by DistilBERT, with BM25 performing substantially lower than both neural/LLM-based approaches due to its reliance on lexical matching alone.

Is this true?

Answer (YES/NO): NO